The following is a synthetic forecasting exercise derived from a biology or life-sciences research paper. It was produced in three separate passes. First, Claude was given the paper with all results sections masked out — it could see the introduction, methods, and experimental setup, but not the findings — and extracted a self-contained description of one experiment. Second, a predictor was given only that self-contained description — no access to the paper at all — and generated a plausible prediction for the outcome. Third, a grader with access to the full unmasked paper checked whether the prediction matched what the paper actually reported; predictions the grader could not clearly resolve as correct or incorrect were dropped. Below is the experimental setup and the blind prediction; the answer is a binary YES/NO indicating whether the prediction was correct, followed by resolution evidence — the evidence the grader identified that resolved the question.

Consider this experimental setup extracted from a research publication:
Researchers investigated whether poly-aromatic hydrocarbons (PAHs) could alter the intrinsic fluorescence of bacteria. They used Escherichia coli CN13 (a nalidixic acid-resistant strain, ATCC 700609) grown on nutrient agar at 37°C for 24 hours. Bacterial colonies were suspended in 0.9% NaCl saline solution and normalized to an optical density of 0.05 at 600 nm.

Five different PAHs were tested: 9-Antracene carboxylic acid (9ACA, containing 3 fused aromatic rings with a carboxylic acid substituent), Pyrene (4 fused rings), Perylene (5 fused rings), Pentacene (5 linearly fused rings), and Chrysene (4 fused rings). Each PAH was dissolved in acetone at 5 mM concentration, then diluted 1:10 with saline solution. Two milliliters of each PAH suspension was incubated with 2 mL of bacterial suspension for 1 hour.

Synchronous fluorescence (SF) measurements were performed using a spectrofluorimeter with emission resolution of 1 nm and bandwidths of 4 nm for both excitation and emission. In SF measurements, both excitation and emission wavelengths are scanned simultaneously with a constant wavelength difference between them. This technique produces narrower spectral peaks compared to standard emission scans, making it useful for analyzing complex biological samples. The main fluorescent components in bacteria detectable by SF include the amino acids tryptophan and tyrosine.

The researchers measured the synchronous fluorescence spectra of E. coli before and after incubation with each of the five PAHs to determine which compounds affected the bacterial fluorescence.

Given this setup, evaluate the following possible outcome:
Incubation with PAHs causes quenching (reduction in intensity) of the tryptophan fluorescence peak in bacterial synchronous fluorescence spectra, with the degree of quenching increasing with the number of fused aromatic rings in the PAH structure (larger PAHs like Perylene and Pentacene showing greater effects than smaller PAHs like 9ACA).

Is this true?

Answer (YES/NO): NO